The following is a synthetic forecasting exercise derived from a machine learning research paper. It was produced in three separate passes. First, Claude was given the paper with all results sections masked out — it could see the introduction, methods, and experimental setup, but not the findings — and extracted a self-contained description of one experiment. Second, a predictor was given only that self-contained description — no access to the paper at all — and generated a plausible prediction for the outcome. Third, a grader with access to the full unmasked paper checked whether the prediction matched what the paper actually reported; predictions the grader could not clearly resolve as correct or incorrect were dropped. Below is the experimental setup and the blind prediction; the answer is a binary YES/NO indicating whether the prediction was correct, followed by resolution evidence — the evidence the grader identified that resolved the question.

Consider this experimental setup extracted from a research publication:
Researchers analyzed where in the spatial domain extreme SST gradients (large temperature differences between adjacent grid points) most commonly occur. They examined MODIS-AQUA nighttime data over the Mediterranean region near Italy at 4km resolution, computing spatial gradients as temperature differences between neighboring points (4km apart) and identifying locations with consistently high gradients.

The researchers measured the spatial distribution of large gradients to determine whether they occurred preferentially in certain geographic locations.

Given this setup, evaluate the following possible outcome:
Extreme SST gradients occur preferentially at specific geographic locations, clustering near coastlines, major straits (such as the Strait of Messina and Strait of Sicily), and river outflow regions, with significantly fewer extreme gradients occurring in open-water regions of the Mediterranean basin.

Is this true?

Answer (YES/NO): NO